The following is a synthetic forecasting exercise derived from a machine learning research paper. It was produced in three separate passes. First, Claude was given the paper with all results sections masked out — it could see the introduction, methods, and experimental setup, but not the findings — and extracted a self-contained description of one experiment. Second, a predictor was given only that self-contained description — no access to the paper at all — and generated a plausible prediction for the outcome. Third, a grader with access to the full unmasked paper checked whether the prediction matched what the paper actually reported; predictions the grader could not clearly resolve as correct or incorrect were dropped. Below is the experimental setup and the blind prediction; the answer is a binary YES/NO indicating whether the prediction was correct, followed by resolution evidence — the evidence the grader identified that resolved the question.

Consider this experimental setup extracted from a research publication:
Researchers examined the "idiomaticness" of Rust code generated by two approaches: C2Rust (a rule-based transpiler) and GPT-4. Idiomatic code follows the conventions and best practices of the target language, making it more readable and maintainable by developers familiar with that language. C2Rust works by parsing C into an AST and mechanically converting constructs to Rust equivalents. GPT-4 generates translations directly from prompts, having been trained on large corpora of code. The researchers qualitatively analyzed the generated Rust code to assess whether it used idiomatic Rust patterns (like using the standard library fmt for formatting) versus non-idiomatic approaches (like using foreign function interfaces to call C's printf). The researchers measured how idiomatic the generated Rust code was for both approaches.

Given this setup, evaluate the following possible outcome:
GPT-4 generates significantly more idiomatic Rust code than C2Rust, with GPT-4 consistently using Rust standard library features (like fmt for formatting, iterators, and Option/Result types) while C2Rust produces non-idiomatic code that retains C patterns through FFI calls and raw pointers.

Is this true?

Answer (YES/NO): YES